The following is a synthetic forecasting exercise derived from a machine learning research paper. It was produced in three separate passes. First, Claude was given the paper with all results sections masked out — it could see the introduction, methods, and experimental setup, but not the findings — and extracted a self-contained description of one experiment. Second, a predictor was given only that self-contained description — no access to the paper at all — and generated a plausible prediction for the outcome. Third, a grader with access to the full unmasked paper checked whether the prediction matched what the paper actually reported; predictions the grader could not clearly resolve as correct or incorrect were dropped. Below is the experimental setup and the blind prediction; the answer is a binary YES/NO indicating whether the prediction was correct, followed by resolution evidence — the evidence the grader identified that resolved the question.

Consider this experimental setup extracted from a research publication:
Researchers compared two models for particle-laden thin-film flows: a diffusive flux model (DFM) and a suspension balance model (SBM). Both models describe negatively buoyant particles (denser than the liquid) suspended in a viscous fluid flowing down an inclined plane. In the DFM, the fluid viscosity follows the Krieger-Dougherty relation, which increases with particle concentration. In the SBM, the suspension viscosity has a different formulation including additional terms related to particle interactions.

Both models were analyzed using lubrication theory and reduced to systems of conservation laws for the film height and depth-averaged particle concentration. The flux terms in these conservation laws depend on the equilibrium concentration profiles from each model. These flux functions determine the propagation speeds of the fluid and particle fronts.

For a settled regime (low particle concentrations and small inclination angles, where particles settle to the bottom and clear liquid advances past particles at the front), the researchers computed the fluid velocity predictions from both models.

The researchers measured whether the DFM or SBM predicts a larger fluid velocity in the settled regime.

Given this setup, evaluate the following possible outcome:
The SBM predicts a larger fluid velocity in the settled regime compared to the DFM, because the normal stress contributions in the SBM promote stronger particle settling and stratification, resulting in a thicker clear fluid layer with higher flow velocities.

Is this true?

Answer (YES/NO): YES